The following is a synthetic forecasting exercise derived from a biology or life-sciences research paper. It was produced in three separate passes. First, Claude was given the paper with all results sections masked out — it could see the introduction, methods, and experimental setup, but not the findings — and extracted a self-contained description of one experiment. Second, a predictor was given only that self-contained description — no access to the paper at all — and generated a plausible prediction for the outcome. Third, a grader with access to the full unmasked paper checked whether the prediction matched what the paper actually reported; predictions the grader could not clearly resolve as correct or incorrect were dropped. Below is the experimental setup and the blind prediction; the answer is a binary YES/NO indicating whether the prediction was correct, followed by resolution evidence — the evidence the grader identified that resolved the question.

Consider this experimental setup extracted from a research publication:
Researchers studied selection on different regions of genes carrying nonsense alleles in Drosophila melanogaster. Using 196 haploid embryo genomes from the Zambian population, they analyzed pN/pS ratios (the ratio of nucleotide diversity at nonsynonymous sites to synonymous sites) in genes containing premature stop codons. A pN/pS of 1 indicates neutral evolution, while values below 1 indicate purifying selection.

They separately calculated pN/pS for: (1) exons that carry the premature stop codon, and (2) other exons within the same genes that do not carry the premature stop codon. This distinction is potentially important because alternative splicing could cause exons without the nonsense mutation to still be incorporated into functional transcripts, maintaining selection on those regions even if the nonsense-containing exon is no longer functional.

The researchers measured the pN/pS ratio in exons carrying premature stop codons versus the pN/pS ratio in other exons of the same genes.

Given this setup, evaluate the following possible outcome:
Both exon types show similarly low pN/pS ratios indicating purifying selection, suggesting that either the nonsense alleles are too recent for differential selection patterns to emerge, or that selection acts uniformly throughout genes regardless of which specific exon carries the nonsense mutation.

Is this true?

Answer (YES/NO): NO